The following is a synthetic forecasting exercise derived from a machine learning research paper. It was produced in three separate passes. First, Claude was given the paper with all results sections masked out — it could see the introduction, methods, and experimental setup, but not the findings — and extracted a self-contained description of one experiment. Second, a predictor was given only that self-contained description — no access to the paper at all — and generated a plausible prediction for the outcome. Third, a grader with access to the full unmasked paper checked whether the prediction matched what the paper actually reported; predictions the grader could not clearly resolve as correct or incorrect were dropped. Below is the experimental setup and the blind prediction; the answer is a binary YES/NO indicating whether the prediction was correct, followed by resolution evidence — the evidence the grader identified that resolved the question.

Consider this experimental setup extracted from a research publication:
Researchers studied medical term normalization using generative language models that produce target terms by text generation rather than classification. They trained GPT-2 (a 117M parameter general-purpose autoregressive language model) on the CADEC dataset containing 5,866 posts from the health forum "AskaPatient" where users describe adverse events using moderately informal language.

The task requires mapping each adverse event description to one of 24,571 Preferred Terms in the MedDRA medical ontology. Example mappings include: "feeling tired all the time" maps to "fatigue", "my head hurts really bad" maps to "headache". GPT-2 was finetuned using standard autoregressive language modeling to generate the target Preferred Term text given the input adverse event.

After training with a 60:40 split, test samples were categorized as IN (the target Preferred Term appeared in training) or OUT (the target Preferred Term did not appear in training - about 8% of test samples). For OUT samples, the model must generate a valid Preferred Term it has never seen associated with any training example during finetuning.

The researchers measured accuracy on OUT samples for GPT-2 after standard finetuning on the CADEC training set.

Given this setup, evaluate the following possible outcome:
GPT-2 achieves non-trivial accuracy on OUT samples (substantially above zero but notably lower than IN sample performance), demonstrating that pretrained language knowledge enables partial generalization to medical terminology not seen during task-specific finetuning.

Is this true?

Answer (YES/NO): YES